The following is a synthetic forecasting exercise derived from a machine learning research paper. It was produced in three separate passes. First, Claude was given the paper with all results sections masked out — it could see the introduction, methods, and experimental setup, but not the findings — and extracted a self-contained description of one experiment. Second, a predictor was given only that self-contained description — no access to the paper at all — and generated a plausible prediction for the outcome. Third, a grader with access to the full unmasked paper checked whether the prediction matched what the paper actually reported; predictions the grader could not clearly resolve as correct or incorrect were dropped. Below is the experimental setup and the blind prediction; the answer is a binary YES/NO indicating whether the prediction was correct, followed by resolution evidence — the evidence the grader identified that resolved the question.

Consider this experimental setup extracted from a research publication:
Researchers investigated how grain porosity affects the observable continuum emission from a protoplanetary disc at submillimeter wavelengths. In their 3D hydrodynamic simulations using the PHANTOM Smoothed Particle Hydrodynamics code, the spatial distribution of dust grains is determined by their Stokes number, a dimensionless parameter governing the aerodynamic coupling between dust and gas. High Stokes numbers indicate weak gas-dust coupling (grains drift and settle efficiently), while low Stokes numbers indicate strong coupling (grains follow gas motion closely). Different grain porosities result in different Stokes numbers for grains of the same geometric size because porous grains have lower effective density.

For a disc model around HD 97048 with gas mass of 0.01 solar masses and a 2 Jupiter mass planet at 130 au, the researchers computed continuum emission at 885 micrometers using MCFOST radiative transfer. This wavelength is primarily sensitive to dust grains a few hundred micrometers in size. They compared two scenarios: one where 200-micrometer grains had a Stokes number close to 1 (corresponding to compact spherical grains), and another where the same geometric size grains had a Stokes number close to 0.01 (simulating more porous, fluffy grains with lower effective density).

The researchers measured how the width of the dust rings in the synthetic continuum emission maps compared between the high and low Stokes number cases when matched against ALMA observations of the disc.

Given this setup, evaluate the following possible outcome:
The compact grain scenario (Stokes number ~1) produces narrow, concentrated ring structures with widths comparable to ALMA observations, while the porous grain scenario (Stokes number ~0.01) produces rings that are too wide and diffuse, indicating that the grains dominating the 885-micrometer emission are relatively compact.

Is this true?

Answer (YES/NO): NO